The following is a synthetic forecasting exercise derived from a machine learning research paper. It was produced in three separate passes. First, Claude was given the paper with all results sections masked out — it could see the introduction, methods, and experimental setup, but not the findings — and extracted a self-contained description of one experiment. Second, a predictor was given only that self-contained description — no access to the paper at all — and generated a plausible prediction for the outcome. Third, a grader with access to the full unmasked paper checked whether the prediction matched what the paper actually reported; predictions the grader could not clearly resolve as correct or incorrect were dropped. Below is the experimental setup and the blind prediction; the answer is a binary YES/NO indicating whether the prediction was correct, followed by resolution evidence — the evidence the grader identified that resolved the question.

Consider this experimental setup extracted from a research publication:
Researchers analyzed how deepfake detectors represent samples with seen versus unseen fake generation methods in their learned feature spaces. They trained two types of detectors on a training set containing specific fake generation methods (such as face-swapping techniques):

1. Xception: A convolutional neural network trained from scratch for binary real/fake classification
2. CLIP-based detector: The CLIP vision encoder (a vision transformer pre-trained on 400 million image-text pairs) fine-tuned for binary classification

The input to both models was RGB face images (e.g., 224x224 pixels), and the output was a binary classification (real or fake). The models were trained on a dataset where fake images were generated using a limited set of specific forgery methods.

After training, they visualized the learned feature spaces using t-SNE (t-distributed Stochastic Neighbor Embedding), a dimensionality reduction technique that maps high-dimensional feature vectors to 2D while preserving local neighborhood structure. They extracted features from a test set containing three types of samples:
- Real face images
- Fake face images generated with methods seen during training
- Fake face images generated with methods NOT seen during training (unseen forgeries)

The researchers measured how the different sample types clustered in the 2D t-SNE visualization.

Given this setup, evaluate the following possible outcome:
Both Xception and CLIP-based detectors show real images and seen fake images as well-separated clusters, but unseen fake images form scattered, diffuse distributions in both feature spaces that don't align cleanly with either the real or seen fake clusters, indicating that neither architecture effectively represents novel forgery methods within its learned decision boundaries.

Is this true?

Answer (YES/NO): NO